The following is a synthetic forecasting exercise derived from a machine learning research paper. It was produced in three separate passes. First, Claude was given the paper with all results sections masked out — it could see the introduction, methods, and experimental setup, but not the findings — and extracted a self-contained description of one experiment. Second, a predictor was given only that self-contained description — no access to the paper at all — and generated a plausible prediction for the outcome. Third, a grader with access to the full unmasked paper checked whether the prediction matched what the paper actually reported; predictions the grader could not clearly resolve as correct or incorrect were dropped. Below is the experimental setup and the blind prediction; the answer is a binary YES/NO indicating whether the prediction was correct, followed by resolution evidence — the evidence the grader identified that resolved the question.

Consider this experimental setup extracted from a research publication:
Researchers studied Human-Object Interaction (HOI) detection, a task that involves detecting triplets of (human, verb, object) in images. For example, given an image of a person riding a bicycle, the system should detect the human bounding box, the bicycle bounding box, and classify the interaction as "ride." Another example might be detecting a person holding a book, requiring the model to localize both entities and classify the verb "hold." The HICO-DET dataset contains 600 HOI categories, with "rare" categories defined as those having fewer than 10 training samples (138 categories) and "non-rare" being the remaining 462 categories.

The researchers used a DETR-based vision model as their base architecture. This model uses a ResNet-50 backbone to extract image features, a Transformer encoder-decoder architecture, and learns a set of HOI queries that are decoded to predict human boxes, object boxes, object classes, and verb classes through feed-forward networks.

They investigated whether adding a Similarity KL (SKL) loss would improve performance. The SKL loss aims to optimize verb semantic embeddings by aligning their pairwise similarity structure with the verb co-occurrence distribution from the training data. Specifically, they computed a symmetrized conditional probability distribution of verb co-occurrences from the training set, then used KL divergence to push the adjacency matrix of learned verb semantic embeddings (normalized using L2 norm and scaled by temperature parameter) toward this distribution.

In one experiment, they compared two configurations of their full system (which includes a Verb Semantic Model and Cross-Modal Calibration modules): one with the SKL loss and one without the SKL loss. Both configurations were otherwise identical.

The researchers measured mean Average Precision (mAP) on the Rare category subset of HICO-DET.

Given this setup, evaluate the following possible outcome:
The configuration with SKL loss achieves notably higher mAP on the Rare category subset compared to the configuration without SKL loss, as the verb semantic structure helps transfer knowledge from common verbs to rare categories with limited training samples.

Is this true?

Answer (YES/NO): YES